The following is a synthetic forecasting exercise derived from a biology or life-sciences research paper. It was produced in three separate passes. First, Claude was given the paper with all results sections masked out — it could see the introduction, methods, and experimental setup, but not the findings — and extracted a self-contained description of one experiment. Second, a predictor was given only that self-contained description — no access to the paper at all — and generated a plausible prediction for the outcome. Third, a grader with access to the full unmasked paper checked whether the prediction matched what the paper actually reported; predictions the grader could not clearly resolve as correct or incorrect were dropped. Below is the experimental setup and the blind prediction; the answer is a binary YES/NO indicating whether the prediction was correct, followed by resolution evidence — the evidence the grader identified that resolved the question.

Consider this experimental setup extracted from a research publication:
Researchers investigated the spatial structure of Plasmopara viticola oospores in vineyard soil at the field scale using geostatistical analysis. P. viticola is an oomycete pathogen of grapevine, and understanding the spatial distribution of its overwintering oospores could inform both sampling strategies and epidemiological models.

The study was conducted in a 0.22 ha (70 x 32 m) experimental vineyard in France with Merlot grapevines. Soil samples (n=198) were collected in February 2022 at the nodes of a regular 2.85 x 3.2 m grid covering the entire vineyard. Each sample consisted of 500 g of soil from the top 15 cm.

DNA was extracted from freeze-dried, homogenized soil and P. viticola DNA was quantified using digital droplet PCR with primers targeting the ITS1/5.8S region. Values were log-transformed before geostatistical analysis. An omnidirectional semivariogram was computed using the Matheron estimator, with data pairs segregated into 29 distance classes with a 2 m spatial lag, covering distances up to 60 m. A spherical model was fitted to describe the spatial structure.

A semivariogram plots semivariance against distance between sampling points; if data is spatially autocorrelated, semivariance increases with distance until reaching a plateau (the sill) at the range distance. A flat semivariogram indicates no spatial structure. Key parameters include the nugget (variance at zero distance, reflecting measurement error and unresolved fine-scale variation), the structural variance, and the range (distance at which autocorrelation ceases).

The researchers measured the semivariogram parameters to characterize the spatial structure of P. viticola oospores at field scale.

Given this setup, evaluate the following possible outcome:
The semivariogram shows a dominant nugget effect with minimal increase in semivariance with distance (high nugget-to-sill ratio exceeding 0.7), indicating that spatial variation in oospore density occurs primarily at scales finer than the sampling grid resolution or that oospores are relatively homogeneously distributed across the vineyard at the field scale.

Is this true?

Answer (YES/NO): NO